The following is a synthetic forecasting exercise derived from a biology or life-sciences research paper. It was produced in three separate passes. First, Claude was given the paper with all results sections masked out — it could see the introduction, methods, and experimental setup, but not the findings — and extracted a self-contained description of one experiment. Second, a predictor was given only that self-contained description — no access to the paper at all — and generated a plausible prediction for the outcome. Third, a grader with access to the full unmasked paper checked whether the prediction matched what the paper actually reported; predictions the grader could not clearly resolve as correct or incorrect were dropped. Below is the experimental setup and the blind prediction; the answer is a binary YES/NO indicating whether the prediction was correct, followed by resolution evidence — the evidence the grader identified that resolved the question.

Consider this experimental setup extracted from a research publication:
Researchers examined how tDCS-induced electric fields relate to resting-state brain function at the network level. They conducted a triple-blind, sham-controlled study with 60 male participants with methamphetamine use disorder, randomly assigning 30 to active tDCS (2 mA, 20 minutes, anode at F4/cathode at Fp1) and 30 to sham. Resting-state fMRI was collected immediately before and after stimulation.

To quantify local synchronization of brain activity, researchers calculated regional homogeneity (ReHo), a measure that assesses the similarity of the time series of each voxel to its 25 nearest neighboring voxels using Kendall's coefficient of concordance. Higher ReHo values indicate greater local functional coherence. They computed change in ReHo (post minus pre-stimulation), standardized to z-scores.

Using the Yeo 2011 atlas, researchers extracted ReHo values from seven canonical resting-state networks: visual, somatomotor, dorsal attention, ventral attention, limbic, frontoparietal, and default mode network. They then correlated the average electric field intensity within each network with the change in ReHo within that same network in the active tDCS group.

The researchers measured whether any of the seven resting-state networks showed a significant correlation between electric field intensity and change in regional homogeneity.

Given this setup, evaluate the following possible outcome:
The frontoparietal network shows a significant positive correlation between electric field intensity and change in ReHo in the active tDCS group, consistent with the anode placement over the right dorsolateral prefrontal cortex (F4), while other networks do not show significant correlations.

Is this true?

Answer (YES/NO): NO